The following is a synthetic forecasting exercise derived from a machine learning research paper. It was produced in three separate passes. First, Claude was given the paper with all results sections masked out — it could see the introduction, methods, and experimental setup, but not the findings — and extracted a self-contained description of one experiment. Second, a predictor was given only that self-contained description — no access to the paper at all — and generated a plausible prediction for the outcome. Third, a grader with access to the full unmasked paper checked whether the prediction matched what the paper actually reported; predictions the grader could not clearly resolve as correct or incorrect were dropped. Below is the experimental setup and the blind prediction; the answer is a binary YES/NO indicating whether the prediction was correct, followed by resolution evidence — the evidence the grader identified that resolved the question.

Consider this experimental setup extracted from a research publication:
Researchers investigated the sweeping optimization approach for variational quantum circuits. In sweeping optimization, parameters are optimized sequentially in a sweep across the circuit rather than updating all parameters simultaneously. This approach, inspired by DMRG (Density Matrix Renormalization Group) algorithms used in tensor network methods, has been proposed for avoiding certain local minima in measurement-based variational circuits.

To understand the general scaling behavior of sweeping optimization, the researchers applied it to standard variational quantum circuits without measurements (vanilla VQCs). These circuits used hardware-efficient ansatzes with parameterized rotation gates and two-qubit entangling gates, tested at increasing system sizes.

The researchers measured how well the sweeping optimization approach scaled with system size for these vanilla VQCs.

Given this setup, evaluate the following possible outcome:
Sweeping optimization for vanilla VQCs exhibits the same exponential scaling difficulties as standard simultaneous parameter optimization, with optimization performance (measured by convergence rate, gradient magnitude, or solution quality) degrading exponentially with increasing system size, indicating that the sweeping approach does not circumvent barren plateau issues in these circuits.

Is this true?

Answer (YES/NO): NO